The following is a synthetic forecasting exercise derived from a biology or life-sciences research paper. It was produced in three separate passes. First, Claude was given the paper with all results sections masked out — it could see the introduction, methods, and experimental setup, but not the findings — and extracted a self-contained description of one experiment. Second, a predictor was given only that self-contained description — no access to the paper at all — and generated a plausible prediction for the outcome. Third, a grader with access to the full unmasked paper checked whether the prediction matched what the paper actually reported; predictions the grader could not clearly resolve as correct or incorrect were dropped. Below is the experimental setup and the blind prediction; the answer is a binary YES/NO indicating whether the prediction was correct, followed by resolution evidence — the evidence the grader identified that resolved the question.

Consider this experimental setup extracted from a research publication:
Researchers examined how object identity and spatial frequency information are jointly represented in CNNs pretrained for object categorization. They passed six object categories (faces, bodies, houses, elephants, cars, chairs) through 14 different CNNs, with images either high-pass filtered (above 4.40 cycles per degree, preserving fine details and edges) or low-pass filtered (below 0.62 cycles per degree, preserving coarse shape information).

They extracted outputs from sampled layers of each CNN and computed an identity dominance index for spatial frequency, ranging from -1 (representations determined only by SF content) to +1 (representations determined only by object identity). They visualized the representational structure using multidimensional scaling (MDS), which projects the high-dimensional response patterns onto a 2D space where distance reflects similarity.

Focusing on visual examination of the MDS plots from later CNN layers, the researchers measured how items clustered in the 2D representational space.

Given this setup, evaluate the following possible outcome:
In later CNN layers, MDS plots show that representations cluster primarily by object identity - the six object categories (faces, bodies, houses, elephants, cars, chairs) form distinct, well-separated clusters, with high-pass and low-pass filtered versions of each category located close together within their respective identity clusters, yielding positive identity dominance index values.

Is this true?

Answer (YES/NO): NO